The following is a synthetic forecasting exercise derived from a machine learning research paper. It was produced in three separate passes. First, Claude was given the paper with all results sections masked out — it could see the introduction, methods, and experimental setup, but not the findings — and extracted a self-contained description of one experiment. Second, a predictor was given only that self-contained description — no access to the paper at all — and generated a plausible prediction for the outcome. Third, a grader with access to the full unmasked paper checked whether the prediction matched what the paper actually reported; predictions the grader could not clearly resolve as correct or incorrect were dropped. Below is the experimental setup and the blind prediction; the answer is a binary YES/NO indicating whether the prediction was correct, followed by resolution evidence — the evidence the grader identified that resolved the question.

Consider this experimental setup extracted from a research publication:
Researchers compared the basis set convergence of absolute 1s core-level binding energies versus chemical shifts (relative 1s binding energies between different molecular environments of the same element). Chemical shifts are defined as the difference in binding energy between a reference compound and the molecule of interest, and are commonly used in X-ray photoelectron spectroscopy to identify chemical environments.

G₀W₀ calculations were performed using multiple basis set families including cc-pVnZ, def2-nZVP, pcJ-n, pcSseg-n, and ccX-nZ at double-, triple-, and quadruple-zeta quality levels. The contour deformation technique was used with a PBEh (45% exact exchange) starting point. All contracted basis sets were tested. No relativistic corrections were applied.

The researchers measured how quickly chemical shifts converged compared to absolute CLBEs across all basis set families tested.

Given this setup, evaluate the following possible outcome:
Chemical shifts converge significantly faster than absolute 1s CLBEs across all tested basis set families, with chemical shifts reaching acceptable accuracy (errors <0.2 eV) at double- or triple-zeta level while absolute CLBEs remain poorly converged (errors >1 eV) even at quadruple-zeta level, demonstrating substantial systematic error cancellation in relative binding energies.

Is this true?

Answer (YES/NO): NO